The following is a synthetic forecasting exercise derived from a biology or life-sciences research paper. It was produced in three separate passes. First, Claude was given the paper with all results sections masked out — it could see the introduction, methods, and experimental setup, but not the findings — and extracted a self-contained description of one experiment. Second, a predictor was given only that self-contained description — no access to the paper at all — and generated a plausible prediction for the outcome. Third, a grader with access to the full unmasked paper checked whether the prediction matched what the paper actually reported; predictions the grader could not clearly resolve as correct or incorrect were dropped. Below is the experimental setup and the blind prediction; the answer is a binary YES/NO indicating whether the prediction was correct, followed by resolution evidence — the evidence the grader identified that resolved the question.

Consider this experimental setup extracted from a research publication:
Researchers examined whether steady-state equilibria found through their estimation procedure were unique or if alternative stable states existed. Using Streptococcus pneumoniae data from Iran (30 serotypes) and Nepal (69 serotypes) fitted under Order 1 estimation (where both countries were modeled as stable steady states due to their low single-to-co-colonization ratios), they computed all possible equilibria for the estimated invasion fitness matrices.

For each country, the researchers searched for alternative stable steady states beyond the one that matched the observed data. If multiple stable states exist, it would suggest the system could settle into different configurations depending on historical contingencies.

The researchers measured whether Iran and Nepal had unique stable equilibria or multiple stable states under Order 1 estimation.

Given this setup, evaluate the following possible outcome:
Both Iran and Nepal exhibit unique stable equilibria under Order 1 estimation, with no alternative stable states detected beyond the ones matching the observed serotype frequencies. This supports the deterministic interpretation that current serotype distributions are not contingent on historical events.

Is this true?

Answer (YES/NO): NO